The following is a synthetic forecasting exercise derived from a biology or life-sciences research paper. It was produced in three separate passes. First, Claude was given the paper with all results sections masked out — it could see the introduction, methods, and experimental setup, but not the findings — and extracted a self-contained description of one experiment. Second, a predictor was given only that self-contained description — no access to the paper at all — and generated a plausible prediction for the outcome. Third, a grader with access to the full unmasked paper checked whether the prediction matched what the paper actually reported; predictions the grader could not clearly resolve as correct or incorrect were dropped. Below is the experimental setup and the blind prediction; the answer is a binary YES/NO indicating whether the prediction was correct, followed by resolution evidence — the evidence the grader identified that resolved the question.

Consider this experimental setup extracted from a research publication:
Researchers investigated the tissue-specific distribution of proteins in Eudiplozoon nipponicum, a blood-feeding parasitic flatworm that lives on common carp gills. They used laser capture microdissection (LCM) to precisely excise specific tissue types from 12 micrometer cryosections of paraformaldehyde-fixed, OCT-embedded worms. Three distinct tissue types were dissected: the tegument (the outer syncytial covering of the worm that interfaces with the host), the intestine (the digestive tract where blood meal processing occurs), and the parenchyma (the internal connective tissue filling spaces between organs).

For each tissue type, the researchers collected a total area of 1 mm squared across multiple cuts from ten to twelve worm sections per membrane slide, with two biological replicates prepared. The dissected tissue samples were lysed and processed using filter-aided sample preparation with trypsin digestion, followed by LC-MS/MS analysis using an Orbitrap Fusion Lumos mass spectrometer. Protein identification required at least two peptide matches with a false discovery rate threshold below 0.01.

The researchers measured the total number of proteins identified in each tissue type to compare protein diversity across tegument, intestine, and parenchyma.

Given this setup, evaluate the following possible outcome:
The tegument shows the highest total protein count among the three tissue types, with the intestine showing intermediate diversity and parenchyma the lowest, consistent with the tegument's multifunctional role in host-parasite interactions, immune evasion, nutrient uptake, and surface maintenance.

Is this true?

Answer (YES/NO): NO